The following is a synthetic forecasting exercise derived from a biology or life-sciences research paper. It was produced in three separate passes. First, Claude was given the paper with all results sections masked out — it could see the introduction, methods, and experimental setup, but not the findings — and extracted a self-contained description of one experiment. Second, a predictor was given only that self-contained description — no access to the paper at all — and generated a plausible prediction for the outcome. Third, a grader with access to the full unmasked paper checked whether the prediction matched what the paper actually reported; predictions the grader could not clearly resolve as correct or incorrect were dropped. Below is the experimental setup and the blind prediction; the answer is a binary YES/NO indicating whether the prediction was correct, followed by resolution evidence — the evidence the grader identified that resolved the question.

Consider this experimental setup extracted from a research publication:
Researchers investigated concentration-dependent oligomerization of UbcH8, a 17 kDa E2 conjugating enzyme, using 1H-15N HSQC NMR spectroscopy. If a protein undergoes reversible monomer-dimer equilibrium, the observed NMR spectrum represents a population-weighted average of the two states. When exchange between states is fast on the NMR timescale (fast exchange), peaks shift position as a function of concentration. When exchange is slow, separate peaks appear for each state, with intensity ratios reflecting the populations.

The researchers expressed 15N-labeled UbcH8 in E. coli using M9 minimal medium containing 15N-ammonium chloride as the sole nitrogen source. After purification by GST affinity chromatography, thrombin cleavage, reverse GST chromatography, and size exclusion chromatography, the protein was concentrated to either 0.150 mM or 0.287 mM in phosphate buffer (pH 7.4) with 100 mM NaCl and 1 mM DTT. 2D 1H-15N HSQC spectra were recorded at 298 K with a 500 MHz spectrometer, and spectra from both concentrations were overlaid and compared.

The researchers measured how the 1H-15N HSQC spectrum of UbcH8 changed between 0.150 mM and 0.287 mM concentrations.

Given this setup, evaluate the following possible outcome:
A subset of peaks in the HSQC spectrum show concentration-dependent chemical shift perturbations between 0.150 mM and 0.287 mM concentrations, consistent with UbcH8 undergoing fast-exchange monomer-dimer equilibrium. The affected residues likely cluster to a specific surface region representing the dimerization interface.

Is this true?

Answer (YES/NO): NO